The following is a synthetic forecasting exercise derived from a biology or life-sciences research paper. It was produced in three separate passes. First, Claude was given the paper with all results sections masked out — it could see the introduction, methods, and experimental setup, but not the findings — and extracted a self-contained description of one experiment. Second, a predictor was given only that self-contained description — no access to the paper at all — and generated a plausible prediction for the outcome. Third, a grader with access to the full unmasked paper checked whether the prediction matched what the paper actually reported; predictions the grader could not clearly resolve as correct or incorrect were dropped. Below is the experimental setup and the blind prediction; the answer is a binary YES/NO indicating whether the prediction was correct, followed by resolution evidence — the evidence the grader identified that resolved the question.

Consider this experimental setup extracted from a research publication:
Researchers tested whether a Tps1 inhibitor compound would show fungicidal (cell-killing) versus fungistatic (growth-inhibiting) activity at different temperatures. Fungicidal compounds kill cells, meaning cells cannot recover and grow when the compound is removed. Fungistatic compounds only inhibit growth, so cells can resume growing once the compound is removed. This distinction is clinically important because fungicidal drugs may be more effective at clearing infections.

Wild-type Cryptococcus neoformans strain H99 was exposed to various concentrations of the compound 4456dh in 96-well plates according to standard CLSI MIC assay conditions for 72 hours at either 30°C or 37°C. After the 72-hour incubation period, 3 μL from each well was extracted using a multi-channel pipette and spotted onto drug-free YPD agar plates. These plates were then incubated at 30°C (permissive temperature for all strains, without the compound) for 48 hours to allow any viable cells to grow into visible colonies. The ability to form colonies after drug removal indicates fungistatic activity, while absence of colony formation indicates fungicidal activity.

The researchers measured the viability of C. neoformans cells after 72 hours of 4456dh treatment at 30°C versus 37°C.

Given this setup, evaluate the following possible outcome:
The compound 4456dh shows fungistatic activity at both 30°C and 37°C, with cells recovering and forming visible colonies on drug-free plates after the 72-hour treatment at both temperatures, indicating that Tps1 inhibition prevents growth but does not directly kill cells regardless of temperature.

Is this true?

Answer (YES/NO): NO